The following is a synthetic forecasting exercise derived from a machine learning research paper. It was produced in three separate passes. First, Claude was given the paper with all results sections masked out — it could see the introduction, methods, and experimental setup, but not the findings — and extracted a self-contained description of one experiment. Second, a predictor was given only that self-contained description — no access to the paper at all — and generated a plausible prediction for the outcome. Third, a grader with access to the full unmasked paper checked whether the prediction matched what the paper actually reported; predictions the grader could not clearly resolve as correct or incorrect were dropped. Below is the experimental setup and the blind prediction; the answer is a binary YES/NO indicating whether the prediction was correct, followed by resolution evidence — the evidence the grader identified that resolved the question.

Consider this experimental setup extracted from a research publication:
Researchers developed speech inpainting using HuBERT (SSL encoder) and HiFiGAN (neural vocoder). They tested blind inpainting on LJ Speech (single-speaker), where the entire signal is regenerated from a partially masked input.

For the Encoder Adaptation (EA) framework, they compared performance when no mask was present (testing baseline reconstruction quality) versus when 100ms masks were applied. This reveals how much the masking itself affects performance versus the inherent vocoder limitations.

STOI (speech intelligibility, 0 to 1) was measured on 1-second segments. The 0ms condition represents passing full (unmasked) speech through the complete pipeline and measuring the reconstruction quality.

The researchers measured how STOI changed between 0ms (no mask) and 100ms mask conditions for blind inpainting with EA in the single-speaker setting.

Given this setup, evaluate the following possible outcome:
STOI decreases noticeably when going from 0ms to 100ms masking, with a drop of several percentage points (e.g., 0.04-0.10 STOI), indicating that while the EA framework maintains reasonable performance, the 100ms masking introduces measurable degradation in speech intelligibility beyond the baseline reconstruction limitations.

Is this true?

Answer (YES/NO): YES